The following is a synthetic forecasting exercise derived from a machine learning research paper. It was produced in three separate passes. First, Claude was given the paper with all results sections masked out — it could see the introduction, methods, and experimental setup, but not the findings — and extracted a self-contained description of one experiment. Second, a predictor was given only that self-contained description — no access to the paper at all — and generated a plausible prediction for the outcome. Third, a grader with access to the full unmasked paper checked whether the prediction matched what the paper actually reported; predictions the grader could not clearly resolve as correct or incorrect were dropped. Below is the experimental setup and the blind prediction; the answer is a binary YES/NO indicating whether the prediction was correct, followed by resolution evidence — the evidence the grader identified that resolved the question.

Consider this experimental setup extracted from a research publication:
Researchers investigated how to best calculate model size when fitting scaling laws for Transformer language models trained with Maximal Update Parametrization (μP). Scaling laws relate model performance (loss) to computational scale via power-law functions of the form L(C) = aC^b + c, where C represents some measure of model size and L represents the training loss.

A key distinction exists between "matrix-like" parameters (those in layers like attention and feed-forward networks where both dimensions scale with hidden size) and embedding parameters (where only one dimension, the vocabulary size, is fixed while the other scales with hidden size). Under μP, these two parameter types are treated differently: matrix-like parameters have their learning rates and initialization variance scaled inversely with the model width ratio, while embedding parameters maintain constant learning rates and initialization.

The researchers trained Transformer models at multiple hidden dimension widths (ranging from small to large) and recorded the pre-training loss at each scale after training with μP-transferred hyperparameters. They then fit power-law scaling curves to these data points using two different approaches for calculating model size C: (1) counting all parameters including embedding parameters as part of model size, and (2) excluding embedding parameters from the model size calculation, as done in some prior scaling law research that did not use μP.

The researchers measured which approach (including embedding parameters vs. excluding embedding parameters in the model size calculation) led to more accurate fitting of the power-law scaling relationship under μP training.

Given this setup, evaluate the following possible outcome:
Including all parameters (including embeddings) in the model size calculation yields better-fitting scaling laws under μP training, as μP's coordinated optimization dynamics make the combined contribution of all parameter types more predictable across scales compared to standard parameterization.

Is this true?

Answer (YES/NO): YES